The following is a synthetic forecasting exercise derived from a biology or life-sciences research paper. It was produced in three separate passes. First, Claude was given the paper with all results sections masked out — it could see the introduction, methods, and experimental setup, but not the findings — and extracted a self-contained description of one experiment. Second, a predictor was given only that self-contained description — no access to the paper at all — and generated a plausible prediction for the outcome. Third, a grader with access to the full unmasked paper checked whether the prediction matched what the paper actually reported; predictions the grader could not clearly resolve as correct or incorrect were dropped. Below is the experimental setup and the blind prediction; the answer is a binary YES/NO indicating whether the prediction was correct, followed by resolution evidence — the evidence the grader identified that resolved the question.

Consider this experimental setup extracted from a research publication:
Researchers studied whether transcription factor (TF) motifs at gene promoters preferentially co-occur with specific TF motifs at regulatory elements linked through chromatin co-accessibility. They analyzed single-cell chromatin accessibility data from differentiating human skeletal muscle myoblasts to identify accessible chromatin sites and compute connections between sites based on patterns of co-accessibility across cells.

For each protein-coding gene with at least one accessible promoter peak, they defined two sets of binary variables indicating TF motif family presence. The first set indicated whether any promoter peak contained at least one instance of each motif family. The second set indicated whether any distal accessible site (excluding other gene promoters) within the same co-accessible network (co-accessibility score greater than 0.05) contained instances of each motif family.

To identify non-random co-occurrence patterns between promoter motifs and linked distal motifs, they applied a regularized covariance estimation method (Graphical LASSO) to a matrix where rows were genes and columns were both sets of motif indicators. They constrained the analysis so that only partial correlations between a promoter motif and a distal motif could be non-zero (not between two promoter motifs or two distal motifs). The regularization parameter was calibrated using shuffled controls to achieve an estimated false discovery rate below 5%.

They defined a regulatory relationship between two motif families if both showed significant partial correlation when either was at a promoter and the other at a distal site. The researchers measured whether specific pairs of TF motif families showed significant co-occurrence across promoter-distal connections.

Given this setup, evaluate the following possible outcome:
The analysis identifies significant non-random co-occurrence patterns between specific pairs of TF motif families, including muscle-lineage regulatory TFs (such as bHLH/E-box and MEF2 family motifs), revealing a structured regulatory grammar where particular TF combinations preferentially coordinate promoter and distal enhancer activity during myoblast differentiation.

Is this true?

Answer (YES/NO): YES